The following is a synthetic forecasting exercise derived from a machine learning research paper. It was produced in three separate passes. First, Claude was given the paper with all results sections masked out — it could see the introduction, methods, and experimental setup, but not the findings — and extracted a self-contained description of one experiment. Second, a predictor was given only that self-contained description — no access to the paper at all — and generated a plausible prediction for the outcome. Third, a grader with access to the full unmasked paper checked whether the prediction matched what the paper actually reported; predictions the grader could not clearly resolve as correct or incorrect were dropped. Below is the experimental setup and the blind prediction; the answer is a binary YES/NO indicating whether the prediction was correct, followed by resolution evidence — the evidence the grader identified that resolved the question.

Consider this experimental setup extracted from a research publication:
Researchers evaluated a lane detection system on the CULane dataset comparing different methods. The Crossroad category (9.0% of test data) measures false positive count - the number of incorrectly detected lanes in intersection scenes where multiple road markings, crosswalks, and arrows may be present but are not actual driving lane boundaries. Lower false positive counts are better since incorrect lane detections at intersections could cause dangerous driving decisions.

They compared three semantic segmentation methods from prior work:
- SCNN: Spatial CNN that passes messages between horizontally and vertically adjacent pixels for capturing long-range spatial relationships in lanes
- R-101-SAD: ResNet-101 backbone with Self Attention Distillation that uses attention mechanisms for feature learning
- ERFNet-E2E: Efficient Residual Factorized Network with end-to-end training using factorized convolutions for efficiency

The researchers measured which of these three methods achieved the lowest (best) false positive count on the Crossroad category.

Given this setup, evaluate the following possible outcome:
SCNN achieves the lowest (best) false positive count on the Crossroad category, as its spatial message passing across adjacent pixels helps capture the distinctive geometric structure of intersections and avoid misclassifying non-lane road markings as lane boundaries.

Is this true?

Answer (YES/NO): YES